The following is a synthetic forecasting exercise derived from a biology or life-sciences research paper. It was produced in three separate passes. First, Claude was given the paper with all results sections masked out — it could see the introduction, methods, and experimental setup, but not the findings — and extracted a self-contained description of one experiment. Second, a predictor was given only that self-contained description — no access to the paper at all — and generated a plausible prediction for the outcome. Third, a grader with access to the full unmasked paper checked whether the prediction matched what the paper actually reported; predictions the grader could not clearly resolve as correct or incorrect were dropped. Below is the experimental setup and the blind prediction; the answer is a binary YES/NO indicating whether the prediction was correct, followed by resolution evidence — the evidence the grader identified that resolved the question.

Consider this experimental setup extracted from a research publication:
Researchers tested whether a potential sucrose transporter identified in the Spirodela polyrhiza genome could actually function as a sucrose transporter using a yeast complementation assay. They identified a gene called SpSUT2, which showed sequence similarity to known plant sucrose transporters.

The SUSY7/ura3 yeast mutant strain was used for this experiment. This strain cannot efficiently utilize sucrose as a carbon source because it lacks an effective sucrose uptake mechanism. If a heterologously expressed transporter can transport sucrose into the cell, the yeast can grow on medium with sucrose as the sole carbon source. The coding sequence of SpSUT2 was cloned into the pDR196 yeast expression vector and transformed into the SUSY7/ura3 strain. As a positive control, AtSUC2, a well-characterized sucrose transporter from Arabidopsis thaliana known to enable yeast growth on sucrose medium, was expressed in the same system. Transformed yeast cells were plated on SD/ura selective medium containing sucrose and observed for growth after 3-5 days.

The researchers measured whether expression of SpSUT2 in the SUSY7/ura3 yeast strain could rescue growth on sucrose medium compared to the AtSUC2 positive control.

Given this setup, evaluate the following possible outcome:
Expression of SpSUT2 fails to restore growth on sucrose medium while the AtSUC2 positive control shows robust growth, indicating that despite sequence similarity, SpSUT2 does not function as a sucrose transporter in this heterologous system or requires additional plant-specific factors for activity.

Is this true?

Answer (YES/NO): NO